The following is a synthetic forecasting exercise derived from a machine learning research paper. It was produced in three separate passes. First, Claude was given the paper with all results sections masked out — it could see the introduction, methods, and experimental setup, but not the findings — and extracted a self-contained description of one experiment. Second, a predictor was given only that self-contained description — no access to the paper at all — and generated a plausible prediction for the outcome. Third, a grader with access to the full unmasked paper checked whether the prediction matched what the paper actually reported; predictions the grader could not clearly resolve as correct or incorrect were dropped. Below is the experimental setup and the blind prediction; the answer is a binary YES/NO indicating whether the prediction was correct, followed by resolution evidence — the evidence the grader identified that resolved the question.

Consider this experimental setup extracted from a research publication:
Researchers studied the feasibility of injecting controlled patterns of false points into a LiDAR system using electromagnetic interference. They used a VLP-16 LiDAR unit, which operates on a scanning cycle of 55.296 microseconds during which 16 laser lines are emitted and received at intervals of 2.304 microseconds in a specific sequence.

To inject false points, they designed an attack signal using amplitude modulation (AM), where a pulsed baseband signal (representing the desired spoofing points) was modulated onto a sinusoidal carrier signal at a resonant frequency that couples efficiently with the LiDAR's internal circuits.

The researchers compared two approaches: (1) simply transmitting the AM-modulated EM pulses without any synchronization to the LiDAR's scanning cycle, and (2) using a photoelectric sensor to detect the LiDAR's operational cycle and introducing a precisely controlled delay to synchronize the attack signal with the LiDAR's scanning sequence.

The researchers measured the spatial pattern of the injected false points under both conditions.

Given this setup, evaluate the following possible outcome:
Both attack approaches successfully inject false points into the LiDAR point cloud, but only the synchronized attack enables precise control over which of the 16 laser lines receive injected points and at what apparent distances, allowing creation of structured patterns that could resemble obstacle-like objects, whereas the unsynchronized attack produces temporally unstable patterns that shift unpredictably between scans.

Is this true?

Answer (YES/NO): YES